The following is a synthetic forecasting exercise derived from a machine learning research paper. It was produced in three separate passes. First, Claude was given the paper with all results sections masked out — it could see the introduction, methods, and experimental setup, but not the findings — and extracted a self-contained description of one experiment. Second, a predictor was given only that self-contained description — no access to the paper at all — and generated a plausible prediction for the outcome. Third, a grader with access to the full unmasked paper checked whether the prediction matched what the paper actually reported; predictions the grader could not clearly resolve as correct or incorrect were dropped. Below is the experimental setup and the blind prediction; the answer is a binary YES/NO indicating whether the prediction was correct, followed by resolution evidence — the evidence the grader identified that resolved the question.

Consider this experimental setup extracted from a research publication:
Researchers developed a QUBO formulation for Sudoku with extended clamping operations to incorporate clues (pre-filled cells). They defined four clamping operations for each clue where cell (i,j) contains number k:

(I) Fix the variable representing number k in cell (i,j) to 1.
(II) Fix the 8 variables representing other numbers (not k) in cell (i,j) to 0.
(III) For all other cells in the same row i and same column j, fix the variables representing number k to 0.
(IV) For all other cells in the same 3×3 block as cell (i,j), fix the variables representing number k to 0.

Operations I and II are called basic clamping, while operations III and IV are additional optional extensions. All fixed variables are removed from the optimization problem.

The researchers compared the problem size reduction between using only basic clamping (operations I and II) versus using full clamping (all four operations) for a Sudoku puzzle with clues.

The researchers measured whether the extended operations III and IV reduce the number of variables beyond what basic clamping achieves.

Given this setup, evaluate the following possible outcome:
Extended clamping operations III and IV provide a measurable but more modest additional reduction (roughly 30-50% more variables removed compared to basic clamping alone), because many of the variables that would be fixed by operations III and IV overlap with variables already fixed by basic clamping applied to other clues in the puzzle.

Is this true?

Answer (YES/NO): NO